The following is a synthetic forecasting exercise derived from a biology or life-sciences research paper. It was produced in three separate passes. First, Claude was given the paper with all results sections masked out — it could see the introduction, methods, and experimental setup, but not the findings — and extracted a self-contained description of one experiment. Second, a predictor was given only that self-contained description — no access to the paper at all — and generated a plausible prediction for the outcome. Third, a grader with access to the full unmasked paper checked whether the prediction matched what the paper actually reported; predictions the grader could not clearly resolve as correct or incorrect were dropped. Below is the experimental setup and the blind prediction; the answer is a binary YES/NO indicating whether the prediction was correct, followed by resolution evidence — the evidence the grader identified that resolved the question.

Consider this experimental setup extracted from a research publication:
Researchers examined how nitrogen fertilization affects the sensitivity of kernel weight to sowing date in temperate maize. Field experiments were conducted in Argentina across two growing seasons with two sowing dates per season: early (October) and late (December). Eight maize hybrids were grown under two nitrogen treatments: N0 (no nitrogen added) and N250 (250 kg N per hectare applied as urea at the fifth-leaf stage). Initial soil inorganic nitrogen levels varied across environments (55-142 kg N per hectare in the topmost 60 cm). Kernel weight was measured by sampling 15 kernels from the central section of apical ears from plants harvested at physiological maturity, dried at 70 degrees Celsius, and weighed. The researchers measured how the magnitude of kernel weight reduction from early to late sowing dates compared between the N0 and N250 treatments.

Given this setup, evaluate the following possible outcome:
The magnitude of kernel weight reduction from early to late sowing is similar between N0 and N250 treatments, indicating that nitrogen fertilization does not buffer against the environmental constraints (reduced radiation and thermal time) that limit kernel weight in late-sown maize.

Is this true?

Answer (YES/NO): NO